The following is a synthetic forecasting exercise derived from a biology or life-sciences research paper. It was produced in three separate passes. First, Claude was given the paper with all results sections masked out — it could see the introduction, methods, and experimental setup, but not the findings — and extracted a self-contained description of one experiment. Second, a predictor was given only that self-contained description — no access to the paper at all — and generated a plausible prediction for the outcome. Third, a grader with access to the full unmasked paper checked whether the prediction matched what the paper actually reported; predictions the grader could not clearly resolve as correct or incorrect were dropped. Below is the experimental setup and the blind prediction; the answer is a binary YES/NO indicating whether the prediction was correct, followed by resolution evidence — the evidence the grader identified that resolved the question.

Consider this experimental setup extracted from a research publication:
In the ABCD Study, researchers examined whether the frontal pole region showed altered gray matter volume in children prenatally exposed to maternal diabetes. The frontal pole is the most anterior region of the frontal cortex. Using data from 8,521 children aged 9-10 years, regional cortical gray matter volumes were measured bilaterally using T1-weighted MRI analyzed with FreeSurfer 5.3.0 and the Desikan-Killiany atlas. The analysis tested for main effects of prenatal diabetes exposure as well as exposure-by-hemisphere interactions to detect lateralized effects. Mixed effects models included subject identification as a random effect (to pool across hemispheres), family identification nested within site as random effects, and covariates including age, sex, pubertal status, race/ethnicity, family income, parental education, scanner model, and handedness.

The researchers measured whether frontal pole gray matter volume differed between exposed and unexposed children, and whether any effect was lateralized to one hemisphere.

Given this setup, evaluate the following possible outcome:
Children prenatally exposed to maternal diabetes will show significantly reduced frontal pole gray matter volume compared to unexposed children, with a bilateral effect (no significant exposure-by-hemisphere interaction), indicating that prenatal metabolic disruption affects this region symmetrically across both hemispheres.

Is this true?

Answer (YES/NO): NO